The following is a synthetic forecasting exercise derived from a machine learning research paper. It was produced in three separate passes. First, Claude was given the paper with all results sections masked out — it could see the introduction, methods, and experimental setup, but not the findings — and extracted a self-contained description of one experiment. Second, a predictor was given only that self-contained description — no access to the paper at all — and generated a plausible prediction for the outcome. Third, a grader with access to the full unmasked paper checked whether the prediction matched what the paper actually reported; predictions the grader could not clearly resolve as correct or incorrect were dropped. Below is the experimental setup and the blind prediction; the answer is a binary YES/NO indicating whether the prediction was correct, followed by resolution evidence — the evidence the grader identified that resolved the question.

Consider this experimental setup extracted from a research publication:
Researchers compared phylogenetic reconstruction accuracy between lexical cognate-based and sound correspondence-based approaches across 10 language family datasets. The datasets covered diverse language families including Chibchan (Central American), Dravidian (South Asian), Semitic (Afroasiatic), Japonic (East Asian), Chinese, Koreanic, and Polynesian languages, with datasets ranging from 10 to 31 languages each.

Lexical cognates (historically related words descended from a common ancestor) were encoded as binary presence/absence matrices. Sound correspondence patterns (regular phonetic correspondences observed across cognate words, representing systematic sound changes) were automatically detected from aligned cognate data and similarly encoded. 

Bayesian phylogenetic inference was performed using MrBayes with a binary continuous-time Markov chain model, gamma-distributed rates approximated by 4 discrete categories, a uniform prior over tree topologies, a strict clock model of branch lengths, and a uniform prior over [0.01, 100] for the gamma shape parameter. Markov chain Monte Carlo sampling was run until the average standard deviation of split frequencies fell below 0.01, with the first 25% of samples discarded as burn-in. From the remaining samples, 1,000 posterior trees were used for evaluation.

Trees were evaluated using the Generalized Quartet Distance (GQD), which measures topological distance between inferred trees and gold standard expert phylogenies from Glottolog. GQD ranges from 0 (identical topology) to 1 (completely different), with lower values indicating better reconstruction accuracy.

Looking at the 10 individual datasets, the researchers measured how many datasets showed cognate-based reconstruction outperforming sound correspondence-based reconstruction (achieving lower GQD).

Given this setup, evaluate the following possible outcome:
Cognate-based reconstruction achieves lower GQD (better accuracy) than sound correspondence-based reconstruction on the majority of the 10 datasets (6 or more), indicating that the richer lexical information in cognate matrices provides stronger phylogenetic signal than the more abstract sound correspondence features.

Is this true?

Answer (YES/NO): YES